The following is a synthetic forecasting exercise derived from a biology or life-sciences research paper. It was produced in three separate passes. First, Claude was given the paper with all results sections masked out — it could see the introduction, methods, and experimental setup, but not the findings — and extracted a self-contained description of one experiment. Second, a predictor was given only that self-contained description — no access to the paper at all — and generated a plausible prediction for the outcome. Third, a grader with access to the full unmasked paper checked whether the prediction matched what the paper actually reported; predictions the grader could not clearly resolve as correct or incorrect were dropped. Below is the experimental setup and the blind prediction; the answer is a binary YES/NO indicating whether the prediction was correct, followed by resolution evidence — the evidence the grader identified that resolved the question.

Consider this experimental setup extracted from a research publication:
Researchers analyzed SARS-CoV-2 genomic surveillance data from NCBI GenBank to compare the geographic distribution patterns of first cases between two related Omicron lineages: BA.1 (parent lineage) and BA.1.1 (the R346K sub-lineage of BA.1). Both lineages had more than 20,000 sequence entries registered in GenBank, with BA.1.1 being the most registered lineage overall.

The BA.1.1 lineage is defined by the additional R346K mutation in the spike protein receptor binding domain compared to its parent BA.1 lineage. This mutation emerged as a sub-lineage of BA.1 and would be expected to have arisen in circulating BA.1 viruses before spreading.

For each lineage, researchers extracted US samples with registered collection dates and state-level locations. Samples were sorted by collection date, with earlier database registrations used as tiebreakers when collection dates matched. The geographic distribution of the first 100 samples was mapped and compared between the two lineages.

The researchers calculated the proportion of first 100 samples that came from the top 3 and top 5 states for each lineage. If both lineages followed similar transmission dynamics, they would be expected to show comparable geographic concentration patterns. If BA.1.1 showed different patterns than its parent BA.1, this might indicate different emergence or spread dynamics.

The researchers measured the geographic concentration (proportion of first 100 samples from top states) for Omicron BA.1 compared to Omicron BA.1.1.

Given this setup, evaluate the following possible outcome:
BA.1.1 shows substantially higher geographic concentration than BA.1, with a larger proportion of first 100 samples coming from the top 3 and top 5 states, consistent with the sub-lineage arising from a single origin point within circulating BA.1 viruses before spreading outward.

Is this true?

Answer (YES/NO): NO